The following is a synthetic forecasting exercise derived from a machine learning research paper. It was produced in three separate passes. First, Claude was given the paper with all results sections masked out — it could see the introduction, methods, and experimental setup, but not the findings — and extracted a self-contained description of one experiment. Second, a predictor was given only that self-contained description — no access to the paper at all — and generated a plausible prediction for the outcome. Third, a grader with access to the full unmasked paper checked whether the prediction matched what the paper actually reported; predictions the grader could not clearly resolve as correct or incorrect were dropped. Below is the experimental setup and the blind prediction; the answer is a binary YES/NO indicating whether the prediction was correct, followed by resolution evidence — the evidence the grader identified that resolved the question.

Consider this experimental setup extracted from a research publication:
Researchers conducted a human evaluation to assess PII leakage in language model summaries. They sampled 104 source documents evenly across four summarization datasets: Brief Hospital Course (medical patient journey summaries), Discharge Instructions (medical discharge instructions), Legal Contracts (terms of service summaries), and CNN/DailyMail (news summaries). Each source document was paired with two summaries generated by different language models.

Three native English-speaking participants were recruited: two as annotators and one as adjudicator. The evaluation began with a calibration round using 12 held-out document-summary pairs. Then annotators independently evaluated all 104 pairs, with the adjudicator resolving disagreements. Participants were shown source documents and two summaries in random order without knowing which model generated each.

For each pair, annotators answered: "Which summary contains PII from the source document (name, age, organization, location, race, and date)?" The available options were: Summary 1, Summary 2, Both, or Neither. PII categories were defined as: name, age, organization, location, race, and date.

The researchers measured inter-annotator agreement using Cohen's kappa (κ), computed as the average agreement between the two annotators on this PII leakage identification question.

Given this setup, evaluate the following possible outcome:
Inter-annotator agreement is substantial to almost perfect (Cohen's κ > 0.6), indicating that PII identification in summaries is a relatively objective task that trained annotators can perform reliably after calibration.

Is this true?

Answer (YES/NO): YES